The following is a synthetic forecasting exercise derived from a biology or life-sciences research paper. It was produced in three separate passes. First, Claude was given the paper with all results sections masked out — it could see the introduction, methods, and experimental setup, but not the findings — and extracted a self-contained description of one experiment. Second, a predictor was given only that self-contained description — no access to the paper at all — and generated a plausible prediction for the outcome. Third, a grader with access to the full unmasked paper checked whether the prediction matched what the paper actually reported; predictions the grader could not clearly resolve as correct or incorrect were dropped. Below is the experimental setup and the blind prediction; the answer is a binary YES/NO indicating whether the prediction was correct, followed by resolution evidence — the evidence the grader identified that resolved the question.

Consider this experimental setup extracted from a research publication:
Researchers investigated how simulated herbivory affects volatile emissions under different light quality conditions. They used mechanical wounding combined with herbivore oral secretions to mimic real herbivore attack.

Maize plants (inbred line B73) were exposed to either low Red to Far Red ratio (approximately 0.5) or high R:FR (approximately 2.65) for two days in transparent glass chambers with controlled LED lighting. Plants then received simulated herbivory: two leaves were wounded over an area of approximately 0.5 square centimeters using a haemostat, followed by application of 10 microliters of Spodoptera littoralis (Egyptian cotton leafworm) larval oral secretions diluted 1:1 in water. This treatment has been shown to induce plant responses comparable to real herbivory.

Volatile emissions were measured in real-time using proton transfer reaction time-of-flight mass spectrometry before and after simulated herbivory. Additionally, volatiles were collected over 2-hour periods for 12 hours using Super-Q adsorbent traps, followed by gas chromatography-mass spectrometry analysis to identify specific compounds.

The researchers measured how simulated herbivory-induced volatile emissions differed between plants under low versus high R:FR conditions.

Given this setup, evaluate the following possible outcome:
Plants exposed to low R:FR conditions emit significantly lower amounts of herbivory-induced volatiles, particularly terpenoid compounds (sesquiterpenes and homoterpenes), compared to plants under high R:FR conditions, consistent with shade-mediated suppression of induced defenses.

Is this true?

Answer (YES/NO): NO